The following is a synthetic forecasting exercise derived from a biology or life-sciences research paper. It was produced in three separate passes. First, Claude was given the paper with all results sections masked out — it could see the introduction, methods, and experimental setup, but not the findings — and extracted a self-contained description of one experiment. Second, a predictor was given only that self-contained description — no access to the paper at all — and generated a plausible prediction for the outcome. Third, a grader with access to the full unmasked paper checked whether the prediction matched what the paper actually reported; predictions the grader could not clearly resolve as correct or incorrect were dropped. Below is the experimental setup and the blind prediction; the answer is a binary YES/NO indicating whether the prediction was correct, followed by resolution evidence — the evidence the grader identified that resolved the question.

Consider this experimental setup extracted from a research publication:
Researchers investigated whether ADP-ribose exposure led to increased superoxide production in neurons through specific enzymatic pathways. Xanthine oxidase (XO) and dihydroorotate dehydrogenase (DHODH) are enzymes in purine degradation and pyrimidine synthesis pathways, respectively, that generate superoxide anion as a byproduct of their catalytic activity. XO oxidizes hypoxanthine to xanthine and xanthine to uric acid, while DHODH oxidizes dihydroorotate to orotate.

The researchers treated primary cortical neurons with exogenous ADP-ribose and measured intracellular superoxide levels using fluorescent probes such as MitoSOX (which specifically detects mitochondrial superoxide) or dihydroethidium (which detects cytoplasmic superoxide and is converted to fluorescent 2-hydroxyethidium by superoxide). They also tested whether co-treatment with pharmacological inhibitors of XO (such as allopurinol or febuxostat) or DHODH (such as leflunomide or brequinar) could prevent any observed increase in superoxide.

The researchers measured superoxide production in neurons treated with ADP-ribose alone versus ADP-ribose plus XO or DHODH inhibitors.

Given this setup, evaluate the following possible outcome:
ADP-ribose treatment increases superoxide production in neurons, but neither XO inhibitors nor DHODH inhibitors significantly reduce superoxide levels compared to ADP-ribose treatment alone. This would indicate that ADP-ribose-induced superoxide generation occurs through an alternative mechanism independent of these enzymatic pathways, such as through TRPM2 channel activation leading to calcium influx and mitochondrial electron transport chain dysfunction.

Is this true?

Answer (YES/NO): NO